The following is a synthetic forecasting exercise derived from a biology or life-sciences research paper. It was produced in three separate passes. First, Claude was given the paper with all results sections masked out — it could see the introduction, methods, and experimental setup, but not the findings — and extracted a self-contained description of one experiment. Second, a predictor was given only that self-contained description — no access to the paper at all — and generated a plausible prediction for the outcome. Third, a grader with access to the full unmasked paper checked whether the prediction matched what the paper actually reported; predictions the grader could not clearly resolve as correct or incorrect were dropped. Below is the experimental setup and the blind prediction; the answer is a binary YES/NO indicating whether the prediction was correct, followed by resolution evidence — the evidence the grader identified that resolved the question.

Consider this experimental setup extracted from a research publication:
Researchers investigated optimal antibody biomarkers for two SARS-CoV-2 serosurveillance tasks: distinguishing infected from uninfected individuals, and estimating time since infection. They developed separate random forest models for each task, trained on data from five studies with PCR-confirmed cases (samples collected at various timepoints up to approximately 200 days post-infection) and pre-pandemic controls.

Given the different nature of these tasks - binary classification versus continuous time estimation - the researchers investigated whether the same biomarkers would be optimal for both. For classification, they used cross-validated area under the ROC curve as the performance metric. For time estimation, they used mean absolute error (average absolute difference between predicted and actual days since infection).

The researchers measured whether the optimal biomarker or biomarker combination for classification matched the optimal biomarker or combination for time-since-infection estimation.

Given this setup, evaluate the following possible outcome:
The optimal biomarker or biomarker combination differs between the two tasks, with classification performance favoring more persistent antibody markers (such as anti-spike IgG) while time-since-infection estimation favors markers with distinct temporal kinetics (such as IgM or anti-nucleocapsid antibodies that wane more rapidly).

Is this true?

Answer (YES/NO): YES